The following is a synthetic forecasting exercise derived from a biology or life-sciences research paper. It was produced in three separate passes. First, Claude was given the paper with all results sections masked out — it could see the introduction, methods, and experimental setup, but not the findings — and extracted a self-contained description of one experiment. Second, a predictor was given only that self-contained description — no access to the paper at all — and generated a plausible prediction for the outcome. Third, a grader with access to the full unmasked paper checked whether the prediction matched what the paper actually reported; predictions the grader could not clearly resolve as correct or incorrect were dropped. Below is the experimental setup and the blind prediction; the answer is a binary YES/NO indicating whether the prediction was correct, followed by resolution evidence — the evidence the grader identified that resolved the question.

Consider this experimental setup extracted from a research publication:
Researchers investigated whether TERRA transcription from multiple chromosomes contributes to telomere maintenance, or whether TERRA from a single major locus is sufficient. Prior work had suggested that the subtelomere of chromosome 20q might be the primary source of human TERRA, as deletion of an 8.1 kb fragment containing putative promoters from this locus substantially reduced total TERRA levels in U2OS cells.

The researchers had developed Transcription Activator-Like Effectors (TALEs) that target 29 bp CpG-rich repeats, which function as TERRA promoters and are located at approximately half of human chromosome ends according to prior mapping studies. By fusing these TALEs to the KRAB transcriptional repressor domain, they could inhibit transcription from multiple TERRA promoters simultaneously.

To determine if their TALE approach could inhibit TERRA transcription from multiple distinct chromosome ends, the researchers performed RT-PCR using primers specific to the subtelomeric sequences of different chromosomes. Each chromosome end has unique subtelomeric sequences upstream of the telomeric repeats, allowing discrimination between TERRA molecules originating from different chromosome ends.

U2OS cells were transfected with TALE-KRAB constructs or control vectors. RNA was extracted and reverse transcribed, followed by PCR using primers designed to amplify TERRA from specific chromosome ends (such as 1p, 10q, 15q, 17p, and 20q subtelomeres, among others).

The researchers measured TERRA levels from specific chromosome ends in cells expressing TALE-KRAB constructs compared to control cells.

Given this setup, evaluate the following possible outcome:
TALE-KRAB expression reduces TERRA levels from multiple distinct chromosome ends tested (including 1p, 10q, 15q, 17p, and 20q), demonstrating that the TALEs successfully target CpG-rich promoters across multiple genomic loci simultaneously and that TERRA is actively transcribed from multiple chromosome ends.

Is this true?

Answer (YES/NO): NO